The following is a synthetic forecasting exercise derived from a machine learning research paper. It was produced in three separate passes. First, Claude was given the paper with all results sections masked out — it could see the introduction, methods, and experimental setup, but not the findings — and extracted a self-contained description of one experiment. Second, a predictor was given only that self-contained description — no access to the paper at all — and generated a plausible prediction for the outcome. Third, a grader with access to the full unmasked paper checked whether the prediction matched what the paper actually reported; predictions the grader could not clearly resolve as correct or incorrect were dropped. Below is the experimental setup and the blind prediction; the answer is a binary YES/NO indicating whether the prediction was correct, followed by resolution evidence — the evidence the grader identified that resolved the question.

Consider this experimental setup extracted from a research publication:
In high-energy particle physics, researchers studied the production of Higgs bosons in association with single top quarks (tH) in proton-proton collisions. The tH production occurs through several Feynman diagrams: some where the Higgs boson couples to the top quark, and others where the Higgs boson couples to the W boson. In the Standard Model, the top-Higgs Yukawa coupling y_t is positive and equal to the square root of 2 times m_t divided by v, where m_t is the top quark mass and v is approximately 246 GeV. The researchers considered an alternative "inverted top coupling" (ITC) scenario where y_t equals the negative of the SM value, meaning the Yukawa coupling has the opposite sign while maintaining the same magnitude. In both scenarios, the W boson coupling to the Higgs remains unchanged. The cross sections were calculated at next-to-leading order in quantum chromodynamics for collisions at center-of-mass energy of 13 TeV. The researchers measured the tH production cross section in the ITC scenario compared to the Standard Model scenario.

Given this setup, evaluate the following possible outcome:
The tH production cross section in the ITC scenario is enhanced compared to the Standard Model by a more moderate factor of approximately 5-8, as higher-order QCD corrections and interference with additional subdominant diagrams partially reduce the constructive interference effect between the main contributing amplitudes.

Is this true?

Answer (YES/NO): NO